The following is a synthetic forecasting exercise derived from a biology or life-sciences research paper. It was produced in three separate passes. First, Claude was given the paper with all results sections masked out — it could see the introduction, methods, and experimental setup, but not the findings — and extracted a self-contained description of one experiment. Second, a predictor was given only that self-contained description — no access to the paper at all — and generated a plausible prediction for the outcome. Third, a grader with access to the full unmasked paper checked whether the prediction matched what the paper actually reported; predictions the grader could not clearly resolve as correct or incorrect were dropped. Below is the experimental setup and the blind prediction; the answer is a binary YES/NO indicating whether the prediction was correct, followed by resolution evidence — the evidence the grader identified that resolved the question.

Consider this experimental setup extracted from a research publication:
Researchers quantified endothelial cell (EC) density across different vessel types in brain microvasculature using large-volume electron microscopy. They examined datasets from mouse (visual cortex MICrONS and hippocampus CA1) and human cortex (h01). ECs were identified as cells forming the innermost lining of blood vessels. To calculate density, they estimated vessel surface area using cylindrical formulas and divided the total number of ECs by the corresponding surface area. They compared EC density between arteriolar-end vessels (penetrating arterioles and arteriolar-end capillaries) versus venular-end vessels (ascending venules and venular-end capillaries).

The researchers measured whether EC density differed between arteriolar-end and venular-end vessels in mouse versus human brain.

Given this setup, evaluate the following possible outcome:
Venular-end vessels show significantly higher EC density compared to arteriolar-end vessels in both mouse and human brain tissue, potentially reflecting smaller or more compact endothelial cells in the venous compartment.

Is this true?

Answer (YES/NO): NO